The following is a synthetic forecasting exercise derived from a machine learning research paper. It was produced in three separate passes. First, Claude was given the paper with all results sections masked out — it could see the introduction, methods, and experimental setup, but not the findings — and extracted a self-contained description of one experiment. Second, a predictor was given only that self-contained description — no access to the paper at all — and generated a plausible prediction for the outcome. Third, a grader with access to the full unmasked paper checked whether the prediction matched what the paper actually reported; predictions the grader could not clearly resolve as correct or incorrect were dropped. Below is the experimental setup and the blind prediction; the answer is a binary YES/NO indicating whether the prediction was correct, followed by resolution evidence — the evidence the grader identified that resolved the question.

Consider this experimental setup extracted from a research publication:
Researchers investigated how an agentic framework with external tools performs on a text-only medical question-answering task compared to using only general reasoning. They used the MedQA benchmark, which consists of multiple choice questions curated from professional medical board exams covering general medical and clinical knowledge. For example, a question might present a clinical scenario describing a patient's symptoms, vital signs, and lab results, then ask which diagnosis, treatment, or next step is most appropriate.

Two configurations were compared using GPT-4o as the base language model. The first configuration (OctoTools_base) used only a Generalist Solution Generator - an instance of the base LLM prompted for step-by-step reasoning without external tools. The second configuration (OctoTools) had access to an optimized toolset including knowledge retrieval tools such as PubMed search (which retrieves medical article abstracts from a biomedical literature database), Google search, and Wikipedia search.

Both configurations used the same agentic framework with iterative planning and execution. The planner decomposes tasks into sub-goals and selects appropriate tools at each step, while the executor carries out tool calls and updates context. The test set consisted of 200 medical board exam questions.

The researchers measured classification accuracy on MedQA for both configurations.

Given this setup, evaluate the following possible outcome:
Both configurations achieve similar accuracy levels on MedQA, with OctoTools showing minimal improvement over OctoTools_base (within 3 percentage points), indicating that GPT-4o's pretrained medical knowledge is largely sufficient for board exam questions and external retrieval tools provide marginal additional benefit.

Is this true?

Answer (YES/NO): NO